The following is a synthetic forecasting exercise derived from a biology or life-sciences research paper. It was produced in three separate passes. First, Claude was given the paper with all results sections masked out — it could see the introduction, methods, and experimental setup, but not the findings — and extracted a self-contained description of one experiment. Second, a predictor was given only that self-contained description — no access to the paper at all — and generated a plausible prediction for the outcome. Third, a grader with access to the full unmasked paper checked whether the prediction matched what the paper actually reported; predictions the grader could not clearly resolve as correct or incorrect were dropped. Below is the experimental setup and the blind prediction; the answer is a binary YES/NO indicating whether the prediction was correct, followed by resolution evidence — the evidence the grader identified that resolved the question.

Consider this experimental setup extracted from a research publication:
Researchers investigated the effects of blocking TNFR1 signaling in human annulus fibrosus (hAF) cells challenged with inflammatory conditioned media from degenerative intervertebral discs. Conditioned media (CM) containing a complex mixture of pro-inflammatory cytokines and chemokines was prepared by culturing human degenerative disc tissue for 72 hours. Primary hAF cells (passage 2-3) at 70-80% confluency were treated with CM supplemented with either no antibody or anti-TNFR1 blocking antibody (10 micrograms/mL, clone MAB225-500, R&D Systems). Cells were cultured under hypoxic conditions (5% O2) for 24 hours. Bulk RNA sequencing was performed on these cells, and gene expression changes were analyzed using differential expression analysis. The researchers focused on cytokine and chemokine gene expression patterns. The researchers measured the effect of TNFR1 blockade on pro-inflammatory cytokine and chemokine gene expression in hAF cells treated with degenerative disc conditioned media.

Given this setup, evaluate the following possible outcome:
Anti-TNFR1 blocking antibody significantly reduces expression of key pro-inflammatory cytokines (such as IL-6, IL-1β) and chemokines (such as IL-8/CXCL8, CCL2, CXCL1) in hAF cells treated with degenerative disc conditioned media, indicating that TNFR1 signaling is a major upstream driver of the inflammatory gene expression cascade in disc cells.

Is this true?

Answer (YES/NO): NO